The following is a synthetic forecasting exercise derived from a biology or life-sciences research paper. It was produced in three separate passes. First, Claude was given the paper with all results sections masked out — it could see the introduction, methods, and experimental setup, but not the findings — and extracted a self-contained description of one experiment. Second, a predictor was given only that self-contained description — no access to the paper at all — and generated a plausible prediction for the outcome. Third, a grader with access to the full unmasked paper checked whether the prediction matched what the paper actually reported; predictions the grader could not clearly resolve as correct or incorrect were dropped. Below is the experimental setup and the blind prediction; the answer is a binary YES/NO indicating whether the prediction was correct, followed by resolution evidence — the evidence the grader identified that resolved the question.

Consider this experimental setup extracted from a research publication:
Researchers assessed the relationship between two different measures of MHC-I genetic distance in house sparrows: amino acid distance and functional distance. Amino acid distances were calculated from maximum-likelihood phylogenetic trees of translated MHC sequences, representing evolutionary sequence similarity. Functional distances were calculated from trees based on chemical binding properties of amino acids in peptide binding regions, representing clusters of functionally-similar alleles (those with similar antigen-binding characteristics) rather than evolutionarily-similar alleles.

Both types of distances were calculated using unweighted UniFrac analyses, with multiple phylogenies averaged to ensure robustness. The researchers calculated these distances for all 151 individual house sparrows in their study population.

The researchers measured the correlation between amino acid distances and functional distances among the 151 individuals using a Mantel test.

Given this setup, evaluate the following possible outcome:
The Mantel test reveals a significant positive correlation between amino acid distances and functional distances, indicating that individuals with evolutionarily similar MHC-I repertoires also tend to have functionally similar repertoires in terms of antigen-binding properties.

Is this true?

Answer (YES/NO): YES